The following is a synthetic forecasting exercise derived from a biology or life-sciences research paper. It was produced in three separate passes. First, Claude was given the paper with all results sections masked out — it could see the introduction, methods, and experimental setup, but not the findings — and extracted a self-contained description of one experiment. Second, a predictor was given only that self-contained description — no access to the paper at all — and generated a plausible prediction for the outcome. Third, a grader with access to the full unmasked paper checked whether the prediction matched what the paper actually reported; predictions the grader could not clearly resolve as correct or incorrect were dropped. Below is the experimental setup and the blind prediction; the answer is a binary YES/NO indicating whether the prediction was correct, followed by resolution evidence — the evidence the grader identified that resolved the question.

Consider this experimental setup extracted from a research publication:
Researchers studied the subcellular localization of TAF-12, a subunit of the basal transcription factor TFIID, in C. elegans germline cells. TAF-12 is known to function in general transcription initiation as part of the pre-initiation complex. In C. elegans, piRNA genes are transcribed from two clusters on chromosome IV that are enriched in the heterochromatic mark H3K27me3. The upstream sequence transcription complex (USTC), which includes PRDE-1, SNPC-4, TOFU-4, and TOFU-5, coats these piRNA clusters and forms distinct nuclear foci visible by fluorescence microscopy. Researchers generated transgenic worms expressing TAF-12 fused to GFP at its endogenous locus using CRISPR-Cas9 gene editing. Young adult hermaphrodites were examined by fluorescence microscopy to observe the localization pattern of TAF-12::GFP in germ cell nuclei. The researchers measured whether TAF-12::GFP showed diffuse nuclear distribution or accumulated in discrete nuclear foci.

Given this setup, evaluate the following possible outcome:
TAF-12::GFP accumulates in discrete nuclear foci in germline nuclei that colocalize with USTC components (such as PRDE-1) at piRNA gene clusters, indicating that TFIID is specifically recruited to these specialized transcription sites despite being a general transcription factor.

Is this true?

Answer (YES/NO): YES